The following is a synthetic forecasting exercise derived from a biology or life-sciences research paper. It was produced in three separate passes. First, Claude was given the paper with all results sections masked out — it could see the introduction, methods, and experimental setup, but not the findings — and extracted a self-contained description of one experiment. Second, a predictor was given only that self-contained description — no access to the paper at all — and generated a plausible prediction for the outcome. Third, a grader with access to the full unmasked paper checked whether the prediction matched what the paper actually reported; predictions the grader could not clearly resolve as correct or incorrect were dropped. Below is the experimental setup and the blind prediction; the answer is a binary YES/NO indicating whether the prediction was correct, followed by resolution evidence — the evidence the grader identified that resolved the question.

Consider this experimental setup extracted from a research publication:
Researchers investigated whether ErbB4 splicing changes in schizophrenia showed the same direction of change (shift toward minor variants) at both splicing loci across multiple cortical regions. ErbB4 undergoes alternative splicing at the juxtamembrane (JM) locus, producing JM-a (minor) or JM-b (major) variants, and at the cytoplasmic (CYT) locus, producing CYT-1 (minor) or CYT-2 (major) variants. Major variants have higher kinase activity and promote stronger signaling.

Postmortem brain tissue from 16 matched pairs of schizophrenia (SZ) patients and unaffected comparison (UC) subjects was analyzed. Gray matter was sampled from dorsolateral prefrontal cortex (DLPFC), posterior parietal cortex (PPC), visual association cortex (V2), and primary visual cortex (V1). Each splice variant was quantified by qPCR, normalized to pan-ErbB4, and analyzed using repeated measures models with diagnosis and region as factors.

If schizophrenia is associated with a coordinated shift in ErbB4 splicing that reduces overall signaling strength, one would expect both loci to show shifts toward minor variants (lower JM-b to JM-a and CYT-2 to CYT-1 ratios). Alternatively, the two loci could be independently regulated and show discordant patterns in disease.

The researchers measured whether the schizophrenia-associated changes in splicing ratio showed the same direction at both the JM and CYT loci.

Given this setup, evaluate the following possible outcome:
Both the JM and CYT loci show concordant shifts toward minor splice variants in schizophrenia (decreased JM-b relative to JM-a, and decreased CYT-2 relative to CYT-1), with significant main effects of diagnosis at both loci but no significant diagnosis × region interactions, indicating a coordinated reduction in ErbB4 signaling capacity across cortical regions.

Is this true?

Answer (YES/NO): NO